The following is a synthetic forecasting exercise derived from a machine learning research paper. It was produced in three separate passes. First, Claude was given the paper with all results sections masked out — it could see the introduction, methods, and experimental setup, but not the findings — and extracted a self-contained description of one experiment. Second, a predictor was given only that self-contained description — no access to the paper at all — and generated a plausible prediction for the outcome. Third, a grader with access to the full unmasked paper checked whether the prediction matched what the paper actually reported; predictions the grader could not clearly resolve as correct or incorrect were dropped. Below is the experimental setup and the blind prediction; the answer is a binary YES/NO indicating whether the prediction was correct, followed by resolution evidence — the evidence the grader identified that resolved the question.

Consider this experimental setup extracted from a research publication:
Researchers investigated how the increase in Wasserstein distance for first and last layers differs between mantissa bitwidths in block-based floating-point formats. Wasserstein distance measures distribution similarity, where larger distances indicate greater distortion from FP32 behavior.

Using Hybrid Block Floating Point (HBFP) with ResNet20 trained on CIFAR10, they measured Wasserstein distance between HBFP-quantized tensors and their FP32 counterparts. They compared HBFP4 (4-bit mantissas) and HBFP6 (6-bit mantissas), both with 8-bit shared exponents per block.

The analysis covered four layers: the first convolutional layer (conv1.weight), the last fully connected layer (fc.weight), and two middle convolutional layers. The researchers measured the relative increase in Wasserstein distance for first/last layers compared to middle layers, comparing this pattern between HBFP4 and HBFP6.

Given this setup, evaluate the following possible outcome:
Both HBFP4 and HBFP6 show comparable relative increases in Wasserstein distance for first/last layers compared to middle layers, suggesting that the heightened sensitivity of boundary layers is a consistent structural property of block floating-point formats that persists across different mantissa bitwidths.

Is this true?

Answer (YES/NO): NO